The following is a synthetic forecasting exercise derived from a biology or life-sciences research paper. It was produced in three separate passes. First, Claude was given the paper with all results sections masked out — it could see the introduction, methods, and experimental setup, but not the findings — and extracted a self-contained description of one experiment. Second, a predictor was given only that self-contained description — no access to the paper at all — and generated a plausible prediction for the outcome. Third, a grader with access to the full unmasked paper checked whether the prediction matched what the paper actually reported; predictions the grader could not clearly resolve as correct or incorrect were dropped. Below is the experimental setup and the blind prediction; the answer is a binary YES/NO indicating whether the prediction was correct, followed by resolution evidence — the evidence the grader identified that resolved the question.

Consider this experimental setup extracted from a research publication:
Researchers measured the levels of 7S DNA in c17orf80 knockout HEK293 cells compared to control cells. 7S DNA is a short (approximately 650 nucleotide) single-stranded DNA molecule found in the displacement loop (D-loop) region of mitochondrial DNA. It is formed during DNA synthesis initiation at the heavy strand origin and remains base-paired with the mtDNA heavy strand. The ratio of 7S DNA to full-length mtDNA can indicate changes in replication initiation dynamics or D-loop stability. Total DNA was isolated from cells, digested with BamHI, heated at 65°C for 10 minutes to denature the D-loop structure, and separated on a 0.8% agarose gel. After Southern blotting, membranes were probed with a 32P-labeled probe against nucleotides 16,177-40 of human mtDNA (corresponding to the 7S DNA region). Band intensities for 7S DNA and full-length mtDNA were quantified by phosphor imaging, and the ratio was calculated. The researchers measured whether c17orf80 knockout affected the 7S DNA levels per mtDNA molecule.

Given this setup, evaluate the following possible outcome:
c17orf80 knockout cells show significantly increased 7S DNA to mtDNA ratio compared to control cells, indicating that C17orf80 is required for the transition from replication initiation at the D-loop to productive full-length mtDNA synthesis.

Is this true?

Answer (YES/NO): NO